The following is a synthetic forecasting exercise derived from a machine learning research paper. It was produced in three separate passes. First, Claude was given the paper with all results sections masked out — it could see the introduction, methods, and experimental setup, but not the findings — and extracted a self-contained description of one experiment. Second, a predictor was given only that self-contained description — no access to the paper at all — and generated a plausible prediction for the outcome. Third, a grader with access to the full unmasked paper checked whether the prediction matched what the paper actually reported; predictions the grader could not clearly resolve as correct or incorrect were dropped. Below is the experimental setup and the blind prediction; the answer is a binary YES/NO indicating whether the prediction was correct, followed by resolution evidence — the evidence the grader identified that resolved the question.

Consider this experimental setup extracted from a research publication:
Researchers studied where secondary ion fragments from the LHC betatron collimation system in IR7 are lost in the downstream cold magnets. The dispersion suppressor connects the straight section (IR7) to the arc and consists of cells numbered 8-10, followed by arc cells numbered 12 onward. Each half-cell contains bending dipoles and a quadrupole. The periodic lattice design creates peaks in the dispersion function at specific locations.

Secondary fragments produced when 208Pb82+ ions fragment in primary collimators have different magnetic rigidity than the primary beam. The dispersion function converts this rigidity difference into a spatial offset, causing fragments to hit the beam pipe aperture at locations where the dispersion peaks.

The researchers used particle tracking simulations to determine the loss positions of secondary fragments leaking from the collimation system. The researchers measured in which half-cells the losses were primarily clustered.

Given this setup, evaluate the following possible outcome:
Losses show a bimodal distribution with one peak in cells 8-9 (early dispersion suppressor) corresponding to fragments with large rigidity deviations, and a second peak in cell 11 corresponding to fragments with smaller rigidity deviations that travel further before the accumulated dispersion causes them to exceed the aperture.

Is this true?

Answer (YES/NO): NO